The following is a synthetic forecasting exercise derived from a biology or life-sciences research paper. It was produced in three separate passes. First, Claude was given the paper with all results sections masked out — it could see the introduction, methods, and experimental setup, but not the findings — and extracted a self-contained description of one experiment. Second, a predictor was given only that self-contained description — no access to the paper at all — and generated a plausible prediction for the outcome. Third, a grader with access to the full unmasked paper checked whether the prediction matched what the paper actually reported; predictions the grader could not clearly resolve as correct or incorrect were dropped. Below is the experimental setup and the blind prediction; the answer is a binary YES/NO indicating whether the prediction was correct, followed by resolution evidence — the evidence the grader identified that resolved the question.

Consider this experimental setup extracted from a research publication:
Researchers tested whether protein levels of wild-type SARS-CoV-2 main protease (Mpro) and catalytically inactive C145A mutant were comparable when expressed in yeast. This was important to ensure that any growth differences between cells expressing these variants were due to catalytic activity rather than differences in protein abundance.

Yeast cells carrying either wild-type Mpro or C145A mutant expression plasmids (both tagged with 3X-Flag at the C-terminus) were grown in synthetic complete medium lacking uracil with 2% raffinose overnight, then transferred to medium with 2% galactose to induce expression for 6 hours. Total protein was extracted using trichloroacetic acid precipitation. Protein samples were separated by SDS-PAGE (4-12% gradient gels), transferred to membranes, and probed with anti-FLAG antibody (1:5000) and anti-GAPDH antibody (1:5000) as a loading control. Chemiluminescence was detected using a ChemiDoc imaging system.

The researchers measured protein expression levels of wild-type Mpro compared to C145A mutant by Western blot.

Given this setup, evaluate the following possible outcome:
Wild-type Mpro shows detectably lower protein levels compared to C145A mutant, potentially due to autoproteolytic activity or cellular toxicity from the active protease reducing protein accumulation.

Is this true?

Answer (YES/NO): NO